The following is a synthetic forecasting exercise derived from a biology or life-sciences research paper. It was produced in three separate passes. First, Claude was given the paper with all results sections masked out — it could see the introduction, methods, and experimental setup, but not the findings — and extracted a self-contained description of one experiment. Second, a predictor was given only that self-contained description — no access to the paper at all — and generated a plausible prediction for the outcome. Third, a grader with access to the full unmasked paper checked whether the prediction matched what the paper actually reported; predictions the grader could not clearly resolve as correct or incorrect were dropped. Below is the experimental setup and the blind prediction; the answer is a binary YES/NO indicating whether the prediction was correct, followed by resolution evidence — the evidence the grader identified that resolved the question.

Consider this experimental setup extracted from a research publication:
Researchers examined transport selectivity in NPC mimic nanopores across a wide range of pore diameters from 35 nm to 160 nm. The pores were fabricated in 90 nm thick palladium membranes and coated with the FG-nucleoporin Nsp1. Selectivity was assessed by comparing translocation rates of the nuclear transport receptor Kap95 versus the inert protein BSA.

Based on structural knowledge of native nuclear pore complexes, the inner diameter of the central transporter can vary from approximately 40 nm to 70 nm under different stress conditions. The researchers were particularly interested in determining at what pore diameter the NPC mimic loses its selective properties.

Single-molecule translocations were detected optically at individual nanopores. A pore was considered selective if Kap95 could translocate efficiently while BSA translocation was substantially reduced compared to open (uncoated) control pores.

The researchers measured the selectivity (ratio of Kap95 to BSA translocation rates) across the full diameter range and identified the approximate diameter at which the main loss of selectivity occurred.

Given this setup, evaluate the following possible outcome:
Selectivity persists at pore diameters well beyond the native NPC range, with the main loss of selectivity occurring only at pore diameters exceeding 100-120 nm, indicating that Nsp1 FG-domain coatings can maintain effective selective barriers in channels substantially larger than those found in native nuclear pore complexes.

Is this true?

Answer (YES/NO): NO